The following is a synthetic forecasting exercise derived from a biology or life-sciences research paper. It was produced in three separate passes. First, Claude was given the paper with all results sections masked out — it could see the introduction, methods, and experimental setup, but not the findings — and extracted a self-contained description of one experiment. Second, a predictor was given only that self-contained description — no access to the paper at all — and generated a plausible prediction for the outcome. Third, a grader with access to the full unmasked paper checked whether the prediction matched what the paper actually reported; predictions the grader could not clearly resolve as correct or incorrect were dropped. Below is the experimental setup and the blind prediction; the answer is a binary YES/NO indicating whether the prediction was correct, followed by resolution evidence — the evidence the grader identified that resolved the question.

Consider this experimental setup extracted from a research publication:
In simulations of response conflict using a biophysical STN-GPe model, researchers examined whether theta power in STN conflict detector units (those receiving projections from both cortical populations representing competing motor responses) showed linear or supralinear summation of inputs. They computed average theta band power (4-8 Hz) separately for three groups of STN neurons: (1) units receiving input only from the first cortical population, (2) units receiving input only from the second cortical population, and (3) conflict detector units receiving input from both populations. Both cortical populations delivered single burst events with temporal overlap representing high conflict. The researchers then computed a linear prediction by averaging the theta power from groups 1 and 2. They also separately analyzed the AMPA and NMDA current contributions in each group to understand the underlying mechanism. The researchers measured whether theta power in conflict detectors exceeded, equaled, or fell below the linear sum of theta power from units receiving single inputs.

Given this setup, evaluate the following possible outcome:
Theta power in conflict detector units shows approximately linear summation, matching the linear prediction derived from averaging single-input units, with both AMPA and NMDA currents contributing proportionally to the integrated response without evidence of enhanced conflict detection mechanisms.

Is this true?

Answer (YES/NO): NO